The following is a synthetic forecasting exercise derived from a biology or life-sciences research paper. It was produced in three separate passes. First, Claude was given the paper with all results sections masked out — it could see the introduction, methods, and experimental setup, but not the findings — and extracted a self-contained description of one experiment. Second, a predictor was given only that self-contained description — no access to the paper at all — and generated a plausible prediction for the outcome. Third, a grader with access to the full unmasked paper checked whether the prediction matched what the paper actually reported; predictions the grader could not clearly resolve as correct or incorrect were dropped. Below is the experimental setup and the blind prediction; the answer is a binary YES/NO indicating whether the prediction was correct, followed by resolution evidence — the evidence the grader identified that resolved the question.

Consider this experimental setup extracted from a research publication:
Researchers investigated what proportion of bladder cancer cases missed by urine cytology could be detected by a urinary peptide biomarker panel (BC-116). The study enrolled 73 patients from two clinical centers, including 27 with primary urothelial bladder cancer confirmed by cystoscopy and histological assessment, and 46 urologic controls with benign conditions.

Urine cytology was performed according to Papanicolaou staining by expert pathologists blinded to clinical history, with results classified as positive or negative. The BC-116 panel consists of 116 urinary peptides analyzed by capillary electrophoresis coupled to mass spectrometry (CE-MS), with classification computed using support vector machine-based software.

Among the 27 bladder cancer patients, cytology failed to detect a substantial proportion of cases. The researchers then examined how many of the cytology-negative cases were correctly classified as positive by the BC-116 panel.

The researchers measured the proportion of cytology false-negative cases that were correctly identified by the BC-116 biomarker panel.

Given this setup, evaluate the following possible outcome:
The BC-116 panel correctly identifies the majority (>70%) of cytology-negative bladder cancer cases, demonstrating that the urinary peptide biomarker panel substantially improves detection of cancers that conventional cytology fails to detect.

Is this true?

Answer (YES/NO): YES